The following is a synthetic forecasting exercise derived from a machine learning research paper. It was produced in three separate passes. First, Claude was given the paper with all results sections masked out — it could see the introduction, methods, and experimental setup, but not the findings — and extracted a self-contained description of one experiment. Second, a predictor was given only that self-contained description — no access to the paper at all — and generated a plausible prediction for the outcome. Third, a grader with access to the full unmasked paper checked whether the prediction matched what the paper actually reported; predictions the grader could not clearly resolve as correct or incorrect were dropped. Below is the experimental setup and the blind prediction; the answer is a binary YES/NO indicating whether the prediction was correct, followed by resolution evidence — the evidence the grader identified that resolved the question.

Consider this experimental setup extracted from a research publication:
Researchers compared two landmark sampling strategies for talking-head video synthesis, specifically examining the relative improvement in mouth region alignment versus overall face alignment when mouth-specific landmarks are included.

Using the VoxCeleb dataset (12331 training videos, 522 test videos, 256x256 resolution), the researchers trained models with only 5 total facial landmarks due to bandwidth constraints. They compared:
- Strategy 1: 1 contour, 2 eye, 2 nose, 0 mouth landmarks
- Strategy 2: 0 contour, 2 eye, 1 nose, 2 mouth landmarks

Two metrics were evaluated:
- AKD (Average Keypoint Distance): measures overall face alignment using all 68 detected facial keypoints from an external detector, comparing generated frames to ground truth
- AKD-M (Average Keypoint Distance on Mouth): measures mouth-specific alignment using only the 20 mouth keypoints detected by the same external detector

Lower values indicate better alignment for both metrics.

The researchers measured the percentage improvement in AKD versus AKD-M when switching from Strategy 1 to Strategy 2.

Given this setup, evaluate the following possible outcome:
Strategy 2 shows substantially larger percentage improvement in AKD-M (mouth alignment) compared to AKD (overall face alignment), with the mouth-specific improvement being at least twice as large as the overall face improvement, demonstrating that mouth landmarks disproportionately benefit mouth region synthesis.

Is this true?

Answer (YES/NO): YES